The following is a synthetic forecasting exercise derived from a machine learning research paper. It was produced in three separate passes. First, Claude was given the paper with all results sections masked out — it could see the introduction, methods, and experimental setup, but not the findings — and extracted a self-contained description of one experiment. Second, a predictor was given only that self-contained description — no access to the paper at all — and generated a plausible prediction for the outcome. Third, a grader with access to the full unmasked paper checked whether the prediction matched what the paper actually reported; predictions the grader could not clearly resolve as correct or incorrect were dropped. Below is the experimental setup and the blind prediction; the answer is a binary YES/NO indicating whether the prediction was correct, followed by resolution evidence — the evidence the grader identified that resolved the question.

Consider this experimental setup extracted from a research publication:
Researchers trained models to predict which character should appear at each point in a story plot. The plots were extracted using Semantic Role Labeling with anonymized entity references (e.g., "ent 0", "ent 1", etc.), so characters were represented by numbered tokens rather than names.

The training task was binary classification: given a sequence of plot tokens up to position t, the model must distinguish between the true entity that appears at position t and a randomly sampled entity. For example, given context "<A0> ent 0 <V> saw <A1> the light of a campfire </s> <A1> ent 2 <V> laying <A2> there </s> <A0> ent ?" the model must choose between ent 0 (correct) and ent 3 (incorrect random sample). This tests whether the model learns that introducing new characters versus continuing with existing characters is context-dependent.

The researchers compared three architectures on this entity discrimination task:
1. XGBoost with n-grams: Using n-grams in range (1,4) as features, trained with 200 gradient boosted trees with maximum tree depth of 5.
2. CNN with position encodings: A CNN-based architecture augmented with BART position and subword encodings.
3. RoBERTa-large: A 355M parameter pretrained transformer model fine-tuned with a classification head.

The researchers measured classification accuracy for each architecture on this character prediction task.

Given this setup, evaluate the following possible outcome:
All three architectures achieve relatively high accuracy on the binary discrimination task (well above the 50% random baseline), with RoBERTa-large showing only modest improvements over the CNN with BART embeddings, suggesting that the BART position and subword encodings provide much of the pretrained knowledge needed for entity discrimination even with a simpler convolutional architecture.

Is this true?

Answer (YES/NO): NO